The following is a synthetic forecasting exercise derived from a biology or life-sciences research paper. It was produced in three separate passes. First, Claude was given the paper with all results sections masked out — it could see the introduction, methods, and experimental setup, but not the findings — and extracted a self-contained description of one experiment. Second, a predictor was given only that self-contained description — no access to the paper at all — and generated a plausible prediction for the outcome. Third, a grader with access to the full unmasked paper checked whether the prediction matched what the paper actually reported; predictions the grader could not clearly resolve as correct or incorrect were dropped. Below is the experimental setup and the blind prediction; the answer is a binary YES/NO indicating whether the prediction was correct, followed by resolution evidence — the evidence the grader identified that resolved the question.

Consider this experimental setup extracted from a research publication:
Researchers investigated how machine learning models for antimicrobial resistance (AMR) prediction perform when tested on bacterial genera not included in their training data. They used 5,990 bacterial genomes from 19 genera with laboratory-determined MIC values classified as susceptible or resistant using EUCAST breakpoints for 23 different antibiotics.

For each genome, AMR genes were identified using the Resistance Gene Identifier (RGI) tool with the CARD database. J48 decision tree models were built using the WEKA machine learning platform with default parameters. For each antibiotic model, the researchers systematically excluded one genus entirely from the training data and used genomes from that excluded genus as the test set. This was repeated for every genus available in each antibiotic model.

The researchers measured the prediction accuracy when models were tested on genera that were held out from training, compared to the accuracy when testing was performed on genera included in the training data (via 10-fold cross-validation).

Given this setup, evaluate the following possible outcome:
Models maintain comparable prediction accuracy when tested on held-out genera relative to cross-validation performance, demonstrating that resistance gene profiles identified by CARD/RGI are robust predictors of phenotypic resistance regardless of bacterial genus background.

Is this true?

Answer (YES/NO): NO